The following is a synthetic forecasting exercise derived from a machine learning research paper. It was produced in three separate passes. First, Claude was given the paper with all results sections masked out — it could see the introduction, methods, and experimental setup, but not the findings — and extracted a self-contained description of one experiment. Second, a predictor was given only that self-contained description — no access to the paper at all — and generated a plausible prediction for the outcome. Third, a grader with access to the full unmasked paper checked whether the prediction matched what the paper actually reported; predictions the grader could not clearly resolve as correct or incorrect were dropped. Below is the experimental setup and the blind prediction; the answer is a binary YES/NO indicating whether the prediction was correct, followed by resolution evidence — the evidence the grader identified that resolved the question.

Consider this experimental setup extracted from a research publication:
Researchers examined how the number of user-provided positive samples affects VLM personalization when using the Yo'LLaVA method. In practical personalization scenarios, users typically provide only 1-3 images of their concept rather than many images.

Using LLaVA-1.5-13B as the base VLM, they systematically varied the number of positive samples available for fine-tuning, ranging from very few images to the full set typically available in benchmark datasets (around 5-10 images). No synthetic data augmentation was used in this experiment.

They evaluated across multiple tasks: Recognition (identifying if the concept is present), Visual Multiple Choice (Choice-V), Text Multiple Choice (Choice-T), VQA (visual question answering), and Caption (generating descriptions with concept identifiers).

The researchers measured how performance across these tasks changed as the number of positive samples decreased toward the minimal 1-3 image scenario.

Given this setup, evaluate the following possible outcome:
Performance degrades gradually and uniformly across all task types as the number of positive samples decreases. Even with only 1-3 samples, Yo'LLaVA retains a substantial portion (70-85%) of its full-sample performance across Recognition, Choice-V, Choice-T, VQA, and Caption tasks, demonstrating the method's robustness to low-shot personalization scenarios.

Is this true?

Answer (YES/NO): NO